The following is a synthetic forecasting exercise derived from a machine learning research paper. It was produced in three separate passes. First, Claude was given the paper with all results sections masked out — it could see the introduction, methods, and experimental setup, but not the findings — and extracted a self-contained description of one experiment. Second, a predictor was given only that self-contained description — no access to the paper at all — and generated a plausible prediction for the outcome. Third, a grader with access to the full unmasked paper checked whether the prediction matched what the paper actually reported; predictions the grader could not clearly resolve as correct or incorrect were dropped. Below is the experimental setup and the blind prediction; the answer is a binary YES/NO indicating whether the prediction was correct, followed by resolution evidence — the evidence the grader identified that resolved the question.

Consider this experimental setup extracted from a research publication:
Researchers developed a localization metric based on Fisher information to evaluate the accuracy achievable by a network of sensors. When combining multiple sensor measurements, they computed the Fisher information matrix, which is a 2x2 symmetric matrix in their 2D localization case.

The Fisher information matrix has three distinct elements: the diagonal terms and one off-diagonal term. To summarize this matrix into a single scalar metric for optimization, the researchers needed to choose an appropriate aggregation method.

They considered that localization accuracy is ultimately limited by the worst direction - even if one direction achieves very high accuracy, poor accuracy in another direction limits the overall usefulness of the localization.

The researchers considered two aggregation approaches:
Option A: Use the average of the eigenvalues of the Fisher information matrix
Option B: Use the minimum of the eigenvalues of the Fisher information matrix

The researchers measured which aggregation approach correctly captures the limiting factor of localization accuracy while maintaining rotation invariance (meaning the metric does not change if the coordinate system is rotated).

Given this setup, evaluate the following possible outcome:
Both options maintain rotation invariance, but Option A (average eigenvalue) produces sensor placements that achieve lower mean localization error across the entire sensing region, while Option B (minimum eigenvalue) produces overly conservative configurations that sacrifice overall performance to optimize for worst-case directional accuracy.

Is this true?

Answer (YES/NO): NO